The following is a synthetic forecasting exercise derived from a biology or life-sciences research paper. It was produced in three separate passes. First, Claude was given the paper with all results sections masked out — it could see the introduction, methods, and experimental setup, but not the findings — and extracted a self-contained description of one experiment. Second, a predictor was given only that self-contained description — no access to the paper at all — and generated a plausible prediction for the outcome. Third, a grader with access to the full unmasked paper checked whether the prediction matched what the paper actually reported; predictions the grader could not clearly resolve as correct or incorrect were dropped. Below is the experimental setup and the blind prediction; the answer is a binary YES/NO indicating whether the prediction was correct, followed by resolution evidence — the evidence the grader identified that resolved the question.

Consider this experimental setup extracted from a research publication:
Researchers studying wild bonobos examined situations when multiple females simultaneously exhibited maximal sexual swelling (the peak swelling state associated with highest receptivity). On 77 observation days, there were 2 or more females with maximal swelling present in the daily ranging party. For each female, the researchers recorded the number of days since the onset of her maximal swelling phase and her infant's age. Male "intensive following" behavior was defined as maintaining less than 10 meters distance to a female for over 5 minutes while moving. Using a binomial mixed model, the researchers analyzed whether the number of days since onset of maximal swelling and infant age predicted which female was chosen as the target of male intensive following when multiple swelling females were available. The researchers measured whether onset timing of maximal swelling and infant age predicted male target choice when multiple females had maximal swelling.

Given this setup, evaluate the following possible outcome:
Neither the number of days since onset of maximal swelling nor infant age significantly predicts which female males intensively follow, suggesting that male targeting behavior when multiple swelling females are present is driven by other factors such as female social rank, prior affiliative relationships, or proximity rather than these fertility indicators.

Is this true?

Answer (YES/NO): NO